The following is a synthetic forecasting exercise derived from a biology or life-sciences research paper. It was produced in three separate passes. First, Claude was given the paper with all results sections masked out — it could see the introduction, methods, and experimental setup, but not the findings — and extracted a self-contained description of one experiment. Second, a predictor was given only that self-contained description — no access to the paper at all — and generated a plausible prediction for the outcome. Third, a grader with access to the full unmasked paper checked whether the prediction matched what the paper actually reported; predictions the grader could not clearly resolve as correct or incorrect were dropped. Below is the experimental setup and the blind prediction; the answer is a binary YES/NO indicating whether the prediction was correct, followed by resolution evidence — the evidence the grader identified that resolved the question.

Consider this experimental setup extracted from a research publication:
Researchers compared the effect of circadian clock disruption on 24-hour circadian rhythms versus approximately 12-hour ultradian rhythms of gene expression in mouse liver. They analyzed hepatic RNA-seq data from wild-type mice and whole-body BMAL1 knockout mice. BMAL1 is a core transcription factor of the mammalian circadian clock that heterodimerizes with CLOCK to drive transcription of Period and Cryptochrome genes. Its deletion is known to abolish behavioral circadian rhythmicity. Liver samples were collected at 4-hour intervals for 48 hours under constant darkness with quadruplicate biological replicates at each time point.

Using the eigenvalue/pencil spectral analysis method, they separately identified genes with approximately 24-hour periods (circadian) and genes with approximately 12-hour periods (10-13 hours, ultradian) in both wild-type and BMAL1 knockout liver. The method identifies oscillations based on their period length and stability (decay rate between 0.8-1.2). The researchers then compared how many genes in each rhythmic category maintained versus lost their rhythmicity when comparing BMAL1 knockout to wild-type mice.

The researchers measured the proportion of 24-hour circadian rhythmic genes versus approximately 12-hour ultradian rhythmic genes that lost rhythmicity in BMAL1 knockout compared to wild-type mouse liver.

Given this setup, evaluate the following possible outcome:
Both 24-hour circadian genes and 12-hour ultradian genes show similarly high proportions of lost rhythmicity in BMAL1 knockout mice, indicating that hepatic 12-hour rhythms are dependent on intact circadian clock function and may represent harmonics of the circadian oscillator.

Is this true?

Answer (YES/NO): NO